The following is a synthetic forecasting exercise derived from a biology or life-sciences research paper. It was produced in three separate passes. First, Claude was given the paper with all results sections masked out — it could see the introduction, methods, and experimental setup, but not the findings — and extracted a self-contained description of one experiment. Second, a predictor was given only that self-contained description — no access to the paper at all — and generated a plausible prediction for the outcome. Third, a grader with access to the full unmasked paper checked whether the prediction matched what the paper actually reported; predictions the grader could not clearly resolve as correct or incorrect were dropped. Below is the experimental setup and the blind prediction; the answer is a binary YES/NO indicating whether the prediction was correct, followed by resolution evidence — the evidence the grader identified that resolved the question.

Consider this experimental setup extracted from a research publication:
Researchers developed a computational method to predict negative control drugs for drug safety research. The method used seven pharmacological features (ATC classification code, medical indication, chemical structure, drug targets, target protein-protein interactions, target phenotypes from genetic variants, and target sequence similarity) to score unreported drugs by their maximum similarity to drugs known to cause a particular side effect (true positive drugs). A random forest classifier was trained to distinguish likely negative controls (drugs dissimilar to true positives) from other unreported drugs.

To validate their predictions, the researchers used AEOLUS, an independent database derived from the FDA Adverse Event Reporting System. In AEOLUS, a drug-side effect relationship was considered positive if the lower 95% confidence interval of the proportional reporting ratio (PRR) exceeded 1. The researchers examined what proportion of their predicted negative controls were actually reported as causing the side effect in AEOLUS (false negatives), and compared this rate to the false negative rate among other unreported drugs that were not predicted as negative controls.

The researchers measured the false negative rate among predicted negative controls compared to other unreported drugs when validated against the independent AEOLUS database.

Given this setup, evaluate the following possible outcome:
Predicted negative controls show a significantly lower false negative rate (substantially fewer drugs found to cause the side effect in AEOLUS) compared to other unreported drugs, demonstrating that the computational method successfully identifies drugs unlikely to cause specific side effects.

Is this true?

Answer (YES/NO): YES